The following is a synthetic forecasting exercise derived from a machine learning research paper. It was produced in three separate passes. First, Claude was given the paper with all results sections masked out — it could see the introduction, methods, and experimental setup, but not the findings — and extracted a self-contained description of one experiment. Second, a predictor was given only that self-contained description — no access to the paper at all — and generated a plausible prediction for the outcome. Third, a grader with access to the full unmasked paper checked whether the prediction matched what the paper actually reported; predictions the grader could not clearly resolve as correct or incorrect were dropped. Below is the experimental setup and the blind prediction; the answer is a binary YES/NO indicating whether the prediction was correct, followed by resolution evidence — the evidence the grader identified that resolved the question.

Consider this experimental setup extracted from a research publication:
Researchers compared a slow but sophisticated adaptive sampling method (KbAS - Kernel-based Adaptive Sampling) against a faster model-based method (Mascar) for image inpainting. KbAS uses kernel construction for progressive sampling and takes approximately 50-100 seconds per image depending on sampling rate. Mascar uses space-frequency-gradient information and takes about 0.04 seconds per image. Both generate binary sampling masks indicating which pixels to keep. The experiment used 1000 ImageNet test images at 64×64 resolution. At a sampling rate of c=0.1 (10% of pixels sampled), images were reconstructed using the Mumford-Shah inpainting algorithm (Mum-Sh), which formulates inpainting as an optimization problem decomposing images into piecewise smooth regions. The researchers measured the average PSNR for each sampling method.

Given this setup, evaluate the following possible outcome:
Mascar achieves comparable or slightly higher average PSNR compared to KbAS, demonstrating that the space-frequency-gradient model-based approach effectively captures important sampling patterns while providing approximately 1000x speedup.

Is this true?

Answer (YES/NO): NO